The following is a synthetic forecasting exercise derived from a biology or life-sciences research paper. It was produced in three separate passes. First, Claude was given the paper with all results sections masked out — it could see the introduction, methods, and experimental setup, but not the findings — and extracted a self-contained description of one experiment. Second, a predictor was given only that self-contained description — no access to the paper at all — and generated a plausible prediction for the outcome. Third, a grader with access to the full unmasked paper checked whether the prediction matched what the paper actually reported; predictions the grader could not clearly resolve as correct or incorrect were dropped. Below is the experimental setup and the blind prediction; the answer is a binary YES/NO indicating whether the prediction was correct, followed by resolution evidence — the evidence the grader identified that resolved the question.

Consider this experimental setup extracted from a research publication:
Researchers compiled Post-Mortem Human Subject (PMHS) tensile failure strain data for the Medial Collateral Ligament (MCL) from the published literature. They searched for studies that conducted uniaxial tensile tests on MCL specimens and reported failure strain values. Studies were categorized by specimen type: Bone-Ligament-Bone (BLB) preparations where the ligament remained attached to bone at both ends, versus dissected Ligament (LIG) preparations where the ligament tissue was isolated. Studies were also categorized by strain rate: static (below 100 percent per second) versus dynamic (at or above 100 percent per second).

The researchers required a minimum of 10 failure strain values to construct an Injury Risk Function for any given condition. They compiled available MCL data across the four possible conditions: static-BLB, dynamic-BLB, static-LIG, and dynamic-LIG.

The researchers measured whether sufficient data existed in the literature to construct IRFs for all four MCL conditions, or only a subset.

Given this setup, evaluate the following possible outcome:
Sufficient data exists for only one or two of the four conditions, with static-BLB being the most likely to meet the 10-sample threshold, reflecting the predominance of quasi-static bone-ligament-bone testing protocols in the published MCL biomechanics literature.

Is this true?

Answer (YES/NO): NO